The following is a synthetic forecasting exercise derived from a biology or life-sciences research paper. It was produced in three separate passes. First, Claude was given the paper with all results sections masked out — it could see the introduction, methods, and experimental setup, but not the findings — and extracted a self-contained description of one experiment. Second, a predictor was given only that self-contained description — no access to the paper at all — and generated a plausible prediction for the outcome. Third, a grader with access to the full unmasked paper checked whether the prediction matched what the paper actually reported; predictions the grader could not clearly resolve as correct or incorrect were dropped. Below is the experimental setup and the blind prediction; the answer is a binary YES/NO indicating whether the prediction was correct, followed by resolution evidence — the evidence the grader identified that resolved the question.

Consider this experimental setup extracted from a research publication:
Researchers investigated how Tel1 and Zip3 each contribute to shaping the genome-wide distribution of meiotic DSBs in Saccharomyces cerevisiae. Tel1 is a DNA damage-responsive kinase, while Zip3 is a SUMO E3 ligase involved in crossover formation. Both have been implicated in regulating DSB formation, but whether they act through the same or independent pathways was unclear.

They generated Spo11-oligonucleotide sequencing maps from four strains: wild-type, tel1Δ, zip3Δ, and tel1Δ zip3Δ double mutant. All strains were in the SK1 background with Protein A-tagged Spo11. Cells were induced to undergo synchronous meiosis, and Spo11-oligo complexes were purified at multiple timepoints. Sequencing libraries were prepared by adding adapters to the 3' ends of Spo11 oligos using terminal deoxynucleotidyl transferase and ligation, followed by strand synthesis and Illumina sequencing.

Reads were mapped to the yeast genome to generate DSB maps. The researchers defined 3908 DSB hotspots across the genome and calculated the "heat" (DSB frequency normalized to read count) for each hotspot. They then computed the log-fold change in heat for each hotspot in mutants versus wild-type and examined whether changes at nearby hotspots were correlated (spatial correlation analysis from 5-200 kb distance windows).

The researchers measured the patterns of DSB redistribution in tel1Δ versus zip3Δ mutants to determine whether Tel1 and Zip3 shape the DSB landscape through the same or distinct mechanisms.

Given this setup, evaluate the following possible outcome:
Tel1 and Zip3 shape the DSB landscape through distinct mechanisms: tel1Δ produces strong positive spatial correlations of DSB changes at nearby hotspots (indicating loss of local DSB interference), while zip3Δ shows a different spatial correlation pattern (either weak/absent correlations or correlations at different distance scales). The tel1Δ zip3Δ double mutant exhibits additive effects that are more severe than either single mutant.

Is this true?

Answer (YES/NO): NO